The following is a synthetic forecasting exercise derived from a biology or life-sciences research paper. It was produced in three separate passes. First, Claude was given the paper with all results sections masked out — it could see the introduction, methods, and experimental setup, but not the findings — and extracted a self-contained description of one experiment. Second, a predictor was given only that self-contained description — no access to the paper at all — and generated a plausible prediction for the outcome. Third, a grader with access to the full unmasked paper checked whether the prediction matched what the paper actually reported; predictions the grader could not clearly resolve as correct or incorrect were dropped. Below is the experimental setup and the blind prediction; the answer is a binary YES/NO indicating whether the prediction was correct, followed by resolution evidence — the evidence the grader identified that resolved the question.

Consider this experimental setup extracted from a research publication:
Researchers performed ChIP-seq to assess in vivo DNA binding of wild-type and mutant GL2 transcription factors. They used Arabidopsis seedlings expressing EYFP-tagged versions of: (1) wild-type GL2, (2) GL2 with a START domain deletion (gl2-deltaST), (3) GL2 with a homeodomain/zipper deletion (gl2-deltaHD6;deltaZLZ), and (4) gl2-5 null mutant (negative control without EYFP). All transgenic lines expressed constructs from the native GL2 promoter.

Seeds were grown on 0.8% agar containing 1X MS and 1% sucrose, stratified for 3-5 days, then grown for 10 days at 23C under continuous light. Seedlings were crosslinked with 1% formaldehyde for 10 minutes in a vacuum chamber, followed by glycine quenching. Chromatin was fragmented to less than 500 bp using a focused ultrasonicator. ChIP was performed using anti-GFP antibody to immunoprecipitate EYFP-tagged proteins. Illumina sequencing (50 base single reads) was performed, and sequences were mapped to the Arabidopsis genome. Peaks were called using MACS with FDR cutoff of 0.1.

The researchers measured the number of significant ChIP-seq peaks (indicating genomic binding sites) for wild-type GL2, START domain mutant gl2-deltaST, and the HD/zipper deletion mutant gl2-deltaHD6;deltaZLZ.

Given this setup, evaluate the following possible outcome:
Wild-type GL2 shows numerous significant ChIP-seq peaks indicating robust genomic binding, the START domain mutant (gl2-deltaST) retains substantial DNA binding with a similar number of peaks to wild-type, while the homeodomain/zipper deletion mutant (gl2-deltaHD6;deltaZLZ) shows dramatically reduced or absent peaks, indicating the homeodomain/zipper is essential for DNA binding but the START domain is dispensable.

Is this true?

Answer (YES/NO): YES